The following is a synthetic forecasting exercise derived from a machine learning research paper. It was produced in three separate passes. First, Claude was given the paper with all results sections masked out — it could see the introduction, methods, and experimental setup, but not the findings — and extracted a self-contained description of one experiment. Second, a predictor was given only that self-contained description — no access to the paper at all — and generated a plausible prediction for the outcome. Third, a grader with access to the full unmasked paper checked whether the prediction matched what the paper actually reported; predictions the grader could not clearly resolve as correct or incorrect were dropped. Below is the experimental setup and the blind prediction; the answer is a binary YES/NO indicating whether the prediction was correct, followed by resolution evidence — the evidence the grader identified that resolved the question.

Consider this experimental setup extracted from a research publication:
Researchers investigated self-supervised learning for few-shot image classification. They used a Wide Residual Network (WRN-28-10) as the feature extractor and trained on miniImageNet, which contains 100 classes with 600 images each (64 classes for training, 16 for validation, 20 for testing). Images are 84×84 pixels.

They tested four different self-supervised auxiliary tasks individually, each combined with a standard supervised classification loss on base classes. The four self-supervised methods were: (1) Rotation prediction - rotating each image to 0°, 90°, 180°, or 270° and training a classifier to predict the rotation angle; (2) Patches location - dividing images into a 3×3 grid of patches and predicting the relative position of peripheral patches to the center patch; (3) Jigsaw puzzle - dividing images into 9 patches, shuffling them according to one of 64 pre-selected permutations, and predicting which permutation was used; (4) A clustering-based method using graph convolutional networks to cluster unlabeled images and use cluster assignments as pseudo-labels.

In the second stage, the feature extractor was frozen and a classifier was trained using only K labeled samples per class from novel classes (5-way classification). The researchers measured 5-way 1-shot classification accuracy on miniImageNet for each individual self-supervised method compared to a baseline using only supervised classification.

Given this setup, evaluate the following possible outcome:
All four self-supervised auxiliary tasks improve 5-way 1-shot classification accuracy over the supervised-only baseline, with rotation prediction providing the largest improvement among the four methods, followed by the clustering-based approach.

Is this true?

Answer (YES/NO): NO